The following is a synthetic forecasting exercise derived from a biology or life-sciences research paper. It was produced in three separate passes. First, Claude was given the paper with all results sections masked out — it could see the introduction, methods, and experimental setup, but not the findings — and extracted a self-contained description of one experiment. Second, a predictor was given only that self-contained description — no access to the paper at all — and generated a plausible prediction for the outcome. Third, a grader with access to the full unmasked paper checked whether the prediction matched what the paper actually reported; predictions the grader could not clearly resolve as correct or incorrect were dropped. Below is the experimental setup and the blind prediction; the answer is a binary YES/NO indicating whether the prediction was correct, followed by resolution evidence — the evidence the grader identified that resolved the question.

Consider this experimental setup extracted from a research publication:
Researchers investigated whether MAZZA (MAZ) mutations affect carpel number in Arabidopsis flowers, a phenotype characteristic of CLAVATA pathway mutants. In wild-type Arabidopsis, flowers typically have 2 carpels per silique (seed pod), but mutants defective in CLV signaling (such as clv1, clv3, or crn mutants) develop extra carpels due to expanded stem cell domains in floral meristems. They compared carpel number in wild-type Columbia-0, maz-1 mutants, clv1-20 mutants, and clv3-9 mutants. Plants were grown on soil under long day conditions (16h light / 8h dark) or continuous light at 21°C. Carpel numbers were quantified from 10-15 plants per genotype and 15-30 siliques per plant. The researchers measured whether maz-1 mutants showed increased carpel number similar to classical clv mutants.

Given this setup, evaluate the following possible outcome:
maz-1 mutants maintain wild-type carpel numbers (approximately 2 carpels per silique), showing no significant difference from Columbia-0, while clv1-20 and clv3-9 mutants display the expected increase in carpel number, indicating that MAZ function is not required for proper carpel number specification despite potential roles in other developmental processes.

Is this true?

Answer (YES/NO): YES